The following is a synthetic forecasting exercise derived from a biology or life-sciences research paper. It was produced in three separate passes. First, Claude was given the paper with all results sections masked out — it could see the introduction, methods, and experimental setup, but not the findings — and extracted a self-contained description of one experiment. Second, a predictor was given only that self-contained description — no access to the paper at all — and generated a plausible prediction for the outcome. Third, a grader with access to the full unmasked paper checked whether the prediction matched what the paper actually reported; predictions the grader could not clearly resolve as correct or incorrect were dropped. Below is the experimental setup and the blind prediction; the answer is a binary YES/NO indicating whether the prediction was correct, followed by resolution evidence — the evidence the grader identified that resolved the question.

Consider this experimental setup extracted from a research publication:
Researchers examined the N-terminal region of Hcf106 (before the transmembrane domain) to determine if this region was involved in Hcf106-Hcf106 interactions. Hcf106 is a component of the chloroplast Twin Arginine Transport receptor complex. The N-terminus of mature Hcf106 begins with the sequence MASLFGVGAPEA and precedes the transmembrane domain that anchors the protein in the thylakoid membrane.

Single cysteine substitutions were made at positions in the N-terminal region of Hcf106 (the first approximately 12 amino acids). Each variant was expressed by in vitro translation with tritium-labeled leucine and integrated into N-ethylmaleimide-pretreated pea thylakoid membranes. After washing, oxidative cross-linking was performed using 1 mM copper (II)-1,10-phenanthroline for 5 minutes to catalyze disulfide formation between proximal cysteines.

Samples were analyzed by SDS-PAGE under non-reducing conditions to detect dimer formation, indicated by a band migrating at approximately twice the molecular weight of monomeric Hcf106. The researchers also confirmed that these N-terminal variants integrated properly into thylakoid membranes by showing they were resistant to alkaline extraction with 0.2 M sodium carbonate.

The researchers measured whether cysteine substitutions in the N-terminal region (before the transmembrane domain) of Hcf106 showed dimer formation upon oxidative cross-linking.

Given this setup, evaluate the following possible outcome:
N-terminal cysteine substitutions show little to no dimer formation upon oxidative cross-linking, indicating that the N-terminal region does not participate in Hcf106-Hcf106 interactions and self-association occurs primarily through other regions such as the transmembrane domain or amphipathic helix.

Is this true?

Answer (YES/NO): NO